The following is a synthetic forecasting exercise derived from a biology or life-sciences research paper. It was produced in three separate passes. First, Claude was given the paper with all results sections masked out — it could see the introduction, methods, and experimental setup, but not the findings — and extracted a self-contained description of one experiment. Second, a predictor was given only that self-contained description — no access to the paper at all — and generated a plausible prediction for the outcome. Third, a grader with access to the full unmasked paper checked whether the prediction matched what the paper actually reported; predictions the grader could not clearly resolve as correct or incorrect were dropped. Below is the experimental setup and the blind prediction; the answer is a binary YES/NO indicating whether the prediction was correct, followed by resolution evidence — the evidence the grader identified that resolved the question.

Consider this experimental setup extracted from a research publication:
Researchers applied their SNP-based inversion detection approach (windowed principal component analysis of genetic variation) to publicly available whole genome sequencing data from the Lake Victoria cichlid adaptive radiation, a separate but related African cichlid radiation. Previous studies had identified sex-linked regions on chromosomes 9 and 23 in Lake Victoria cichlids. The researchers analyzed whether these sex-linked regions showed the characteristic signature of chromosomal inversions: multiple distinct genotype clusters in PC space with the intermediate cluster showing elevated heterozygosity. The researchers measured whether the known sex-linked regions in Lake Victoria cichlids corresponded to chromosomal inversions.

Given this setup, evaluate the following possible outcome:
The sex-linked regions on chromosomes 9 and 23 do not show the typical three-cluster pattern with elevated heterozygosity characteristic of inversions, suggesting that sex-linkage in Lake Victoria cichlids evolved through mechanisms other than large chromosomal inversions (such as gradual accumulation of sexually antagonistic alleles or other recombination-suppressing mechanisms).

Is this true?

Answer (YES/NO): NO